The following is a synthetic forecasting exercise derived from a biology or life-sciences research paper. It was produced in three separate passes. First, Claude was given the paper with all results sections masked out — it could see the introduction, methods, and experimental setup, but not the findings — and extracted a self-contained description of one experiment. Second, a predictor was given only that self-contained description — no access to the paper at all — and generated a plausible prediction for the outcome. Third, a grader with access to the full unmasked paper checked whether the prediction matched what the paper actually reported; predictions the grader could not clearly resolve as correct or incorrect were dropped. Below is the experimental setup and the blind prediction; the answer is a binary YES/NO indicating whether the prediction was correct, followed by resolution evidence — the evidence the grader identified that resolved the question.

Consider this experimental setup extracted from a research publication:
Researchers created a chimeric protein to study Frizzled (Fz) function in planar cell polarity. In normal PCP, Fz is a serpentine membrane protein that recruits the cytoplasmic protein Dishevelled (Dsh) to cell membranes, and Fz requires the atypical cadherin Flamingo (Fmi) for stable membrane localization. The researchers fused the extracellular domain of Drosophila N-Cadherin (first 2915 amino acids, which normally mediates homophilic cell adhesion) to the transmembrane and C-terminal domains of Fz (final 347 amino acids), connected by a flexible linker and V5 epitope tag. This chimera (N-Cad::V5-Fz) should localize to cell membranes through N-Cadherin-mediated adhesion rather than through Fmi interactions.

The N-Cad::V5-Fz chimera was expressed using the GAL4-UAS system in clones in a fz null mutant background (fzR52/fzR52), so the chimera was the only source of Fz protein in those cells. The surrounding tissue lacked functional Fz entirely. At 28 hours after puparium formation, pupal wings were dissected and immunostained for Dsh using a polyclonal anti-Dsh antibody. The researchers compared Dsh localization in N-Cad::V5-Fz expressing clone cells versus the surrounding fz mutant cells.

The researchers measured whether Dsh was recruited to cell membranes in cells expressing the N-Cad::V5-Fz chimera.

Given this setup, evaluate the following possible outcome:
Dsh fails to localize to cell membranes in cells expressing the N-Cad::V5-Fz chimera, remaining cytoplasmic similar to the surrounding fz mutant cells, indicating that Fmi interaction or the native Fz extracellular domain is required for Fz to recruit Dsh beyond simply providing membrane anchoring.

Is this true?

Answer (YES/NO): NO